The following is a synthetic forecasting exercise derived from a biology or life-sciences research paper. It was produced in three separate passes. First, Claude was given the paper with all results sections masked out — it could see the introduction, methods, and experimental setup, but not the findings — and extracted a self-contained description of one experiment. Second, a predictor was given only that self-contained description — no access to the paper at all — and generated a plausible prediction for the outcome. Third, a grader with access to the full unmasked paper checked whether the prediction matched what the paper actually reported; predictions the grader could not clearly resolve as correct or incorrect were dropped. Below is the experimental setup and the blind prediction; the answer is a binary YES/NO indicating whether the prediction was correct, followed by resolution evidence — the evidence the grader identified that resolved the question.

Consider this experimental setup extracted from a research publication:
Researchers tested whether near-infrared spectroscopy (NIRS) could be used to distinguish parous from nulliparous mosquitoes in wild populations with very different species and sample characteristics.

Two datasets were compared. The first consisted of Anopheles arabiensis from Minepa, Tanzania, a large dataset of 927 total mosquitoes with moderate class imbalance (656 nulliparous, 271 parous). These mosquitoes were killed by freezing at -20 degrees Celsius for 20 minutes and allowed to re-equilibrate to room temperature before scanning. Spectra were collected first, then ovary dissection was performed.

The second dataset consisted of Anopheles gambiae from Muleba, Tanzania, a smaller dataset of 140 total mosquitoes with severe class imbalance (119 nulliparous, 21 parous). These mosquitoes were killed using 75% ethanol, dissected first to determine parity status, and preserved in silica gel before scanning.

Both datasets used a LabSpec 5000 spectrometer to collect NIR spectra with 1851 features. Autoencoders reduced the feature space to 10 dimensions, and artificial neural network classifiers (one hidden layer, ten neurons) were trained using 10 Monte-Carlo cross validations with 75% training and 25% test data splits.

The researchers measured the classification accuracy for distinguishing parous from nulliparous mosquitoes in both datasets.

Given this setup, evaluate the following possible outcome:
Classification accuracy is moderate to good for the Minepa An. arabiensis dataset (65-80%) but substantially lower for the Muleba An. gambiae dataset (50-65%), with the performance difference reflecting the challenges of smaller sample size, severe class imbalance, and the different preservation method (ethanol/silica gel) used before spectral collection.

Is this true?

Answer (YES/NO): NO